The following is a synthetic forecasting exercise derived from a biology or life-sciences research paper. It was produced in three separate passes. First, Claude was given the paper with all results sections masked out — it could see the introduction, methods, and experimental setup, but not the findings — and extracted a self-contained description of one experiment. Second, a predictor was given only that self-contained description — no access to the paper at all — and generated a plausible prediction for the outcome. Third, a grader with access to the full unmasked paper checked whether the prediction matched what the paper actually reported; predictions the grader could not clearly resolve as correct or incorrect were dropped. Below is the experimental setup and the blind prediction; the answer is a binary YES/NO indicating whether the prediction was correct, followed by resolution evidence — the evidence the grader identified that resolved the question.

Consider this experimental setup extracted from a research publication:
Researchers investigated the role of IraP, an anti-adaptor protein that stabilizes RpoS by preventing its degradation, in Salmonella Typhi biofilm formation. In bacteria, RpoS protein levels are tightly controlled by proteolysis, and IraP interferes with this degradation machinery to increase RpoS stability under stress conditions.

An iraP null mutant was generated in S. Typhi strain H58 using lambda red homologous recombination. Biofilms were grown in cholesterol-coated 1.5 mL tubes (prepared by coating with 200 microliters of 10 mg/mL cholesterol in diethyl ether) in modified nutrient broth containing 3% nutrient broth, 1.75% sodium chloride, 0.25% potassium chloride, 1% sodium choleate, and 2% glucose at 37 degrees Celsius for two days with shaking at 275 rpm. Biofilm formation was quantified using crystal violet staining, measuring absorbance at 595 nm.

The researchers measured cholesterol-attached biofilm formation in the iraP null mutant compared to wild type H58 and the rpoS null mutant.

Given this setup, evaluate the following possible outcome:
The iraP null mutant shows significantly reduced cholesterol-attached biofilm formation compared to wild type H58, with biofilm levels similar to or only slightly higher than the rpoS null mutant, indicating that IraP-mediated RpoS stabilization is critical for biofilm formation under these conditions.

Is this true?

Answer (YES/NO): YES